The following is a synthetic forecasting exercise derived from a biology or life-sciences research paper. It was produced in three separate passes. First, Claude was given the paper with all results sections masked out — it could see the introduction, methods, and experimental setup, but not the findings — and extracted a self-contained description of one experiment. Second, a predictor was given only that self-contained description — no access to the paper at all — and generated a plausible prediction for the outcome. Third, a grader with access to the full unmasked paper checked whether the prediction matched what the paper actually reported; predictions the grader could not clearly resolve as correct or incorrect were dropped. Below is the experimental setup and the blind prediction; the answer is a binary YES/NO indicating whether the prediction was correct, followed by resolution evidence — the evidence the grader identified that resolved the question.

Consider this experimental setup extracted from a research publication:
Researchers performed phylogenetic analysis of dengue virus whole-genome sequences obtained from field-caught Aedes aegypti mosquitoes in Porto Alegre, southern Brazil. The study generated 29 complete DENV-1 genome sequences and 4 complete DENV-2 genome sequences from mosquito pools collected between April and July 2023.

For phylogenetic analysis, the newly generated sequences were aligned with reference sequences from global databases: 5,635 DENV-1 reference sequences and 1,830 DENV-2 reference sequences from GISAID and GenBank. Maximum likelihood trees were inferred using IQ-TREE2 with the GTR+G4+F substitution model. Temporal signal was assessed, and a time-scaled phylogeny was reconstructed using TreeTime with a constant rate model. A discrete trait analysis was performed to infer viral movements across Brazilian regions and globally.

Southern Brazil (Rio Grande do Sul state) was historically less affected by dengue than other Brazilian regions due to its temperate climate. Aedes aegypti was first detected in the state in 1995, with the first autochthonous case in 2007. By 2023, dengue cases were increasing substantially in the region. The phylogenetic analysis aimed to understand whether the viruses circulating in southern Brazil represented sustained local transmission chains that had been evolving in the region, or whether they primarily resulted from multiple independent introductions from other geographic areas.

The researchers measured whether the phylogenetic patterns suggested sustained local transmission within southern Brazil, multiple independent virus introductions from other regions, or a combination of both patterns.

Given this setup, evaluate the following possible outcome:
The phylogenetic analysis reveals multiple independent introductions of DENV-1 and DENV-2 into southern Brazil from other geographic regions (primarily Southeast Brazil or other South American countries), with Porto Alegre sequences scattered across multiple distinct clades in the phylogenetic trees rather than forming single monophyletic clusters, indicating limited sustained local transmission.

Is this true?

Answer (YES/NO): NO